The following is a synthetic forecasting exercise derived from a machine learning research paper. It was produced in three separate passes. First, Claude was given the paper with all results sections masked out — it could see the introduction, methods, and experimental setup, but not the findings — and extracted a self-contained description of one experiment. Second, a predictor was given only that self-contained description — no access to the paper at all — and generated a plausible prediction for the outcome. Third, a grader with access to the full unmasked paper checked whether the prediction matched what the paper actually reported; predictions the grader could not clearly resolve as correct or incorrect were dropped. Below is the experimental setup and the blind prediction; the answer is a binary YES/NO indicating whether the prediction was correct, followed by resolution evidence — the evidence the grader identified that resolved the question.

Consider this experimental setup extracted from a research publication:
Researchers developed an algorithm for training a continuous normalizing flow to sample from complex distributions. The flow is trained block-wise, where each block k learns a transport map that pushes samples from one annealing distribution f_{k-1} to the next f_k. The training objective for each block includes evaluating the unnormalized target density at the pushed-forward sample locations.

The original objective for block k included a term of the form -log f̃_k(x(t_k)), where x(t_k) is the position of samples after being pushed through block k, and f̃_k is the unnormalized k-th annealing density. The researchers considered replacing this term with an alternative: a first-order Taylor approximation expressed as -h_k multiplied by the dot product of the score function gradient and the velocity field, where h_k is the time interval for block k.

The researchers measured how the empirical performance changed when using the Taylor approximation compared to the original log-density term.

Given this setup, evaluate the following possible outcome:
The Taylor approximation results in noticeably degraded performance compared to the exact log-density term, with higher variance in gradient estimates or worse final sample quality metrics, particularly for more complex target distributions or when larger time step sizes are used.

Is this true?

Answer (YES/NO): NO